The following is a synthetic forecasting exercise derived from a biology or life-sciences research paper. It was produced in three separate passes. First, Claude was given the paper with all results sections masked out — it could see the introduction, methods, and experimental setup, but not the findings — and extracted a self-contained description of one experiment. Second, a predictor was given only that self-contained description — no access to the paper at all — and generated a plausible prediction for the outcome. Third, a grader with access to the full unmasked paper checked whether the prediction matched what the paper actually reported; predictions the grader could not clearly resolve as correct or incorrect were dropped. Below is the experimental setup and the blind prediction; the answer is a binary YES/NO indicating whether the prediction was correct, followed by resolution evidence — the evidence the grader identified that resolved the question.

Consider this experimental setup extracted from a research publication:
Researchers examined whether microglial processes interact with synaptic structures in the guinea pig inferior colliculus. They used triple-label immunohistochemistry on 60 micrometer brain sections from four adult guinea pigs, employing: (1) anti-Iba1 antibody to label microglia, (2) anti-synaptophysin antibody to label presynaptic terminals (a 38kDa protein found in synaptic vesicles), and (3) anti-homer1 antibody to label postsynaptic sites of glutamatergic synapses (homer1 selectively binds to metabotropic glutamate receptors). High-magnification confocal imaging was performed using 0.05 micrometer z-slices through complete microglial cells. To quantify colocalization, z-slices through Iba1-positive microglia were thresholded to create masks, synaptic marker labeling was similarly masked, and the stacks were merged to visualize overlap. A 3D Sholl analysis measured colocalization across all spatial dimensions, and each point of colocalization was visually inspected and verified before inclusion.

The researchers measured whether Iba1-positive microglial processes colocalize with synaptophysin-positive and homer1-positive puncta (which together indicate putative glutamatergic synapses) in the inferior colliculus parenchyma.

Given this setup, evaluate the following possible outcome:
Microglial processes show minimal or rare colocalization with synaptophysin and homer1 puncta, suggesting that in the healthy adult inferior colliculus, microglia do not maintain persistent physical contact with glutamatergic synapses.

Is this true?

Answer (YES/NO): NO